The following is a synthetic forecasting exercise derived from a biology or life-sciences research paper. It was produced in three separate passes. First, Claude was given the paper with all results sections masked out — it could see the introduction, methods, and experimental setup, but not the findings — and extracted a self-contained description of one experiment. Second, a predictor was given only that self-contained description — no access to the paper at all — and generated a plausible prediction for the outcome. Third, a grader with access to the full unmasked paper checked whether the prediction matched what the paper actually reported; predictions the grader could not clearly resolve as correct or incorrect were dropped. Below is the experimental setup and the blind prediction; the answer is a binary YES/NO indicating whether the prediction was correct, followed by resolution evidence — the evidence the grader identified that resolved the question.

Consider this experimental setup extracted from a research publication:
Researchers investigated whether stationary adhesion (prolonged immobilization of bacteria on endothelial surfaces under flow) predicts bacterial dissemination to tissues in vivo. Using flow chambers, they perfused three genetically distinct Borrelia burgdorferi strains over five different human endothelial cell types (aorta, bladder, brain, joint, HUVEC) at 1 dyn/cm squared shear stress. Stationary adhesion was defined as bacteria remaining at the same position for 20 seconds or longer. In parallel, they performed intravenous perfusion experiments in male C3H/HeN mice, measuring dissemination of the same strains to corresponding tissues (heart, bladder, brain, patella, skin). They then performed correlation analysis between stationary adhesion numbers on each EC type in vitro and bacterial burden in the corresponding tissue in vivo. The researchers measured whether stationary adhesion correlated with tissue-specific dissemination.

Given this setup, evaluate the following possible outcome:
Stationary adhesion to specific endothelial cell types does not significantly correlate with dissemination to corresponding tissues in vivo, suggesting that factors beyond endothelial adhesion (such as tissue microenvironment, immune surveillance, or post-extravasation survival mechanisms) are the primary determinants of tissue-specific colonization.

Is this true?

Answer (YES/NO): NO